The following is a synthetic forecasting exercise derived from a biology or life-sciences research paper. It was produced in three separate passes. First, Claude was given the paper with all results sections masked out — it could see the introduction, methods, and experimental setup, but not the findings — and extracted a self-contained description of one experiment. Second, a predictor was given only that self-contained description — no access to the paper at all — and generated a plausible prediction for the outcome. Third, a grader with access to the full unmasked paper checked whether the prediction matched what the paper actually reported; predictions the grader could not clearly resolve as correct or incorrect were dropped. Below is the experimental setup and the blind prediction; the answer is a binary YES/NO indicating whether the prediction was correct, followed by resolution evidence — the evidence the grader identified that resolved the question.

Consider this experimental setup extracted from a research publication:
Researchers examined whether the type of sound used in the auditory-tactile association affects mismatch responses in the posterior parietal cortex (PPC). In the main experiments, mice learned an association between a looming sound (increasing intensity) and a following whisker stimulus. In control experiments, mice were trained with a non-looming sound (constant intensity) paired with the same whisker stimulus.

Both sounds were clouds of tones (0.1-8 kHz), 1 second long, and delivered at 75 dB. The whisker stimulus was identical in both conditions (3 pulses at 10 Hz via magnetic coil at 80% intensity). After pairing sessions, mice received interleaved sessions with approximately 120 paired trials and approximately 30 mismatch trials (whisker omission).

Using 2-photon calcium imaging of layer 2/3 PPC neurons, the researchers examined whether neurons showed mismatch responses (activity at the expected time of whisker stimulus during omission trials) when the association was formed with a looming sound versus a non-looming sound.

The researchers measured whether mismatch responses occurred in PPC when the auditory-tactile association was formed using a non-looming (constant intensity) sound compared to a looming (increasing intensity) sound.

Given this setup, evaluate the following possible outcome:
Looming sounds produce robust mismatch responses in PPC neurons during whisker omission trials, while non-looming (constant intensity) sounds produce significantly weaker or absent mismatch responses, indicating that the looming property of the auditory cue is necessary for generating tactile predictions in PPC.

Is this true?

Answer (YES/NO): NO